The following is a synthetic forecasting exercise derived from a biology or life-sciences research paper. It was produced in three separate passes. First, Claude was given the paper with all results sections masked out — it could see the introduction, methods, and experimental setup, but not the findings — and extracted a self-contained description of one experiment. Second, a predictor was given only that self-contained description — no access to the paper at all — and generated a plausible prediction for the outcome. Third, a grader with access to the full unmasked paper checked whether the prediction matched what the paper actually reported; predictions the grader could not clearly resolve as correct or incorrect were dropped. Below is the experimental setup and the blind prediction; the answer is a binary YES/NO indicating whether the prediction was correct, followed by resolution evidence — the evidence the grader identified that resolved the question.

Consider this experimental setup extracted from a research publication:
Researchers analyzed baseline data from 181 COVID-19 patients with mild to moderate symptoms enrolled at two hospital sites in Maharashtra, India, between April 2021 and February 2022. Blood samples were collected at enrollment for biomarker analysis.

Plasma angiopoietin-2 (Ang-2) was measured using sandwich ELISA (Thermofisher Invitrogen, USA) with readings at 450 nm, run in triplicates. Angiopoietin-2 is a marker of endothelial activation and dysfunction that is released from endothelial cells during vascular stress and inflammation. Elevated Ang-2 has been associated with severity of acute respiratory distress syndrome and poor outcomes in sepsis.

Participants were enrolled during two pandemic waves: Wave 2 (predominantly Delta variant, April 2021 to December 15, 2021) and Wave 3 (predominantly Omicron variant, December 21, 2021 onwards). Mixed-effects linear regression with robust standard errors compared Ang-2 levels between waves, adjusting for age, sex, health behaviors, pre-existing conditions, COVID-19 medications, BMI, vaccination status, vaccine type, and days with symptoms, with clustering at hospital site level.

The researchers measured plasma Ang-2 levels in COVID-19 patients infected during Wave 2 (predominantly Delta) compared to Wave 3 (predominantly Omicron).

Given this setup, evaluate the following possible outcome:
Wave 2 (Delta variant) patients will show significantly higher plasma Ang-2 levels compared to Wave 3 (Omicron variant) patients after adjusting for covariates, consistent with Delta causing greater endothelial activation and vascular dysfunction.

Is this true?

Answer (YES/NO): NO